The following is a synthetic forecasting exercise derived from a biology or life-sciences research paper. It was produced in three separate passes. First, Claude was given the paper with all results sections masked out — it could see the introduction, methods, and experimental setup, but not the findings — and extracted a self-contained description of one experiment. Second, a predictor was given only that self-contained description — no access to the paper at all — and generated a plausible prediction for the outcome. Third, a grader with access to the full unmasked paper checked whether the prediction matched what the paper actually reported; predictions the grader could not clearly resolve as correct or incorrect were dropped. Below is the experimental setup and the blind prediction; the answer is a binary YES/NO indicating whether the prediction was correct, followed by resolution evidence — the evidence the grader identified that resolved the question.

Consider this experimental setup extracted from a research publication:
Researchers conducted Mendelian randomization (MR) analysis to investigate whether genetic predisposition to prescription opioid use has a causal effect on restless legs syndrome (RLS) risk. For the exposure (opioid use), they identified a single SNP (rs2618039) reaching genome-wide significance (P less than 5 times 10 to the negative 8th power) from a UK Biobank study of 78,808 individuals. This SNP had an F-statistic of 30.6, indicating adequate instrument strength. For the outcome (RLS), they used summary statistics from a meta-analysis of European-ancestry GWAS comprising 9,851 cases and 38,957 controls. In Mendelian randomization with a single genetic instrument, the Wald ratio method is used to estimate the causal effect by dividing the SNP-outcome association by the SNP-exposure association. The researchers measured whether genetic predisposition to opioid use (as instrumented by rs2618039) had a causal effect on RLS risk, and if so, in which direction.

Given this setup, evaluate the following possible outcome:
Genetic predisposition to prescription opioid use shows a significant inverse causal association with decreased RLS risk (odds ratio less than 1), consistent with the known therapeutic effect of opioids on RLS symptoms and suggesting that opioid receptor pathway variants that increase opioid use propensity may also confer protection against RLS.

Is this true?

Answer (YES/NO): NO